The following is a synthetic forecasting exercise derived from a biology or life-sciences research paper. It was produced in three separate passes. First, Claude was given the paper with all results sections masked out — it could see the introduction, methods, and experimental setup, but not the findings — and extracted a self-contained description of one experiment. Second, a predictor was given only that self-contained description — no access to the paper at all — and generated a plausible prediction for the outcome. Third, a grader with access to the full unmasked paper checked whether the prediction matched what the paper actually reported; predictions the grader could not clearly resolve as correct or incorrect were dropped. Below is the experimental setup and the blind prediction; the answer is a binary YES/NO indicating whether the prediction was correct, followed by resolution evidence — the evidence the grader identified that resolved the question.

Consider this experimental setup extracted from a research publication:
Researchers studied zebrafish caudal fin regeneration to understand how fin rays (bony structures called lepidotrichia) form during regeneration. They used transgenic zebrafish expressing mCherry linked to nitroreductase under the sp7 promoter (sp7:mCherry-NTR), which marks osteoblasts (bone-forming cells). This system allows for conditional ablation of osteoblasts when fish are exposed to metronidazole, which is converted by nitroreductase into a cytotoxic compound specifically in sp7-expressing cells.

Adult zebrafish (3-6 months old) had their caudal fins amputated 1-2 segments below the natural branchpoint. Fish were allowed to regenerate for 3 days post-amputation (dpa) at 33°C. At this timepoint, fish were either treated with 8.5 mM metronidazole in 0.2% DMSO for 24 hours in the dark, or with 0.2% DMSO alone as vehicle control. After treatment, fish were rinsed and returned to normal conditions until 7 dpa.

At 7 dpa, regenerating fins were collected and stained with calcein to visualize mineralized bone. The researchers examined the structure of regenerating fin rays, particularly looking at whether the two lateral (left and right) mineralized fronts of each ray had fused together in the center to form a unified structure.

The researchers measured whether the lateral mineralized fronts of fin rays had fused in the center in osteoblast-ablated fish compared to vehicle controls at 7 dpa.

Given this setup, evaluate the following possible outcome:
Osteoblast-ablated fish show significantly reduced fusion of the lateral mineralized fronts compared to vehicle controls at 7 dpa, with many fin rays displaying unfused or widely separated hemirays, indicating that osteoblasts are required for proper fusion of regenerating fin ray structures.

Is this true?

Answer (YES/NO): NO